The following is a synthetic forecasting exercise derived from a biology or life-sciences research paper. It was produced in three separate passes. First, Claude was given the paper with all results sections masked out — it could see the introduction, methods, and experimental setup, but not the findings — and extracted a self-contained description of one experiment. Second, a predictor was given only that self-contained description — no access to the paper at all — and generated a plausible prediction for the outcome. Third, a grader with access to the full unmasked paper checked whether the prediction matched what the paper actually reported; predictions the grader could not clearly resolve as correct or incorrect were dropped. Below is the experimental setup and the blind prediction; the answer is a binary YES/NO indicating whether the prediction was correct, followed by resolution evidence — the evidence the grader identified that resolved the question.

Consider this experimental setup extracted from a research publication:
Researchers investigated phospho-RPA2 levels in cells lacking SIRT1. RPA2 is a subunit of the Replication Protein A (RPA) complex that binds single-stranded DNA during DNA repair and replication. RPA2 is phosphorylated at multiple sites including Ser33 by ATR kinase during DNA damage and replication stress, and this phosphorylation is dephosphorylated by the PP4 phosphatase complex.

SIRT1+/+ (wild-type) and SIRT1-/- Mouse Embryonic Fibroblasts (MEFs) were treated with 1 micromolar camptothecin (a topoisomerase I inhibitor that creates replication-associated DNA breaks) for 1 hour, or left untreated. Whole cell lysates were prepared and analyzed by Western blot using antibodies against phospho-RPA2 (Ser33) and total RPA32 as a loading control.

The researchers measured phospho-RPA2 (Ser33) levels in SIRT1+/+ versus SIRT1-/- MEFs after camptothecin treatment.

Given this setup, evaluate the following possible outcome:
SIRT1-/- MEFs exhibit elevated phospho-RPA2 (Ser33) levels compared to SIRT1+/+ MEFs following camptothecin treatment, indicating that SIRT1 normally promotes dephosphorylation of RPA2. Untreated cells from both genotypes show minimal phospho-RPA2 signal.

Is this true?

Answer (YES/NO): NO